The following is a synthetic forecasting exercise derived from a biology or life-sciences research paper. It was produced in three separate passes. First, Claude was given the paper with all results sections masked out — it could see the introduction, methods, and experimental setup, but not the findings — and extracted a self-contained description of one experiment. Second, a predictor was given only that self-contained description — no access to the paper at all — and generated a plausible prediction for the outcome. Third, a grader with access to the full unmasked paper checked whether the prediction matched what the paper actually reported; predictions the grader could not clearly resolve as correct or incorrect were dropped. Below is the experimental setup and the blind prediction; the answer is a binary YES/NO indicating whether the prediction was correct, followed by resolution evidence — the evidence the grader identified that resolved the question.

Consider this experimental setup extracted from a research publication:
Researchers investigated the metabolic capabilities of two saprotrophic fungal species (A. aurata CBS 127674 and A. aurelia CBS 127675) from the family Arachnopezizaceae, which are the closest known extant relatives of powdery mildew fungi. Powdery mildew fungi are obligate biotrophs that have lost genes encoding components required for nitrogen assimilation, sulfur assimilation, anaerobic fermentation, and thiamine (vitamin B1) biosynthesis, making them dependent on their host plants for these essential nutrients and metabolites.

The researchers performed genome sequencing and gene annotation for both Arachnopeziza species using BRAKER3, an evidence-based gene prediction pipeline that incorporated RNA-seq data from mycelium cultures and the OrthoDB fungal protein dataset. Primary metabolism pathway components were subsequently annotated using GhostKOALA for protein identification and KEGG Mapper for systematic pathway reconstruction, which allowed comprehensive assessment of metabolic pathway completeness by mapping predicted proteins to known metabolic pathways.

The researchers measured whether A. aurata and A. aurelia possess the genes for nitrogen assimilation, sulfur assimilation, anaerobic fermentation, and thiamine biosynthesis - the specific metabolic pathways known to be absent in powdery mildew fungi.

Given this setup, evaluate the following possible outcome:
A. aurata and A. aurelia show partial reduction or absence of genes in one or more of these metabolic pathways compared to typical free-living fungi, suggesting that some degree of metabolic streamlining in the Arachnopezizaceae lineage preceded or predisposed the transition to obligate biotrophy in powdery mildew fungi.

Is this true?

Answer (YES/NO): NO